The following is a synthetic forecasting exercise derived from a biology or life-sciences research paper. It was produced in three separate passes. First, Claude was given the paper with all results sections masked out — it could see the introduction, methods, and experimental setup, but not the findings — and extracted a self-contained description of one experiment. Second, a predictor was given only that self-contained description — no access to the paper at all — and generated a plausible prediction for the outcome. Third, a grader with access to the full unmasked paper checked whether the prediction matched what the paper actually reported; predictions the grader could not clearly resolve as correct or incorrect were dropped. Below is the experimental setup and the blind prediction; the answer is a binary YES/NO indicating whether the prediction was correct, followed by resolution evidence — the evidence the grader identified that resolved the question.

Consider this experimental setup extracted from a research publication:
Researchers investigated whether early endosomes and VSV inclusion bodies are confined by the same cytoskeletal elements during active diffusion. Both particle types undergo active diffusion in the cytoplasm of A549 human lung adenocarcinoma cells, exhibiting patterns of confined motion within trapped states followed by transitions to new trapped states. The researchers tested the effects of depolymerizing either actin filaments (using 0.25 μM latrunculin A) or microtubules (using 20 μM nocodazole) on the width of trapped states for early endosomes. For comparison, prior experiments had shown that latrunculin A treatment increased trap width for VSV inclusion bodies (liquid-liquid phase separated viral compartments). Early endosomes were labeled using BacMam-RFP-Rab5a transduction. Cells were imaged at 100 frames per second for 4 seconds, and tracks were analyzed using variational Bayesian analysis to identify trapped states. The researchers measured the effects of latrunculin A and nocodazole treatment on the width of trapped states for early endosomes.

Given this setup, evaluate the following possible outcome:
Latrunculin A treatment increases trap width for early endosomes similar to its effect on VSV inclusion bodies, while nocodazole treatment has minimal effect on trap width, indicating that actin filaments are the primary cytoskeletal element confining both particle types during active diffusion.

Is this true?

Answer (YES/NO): NO